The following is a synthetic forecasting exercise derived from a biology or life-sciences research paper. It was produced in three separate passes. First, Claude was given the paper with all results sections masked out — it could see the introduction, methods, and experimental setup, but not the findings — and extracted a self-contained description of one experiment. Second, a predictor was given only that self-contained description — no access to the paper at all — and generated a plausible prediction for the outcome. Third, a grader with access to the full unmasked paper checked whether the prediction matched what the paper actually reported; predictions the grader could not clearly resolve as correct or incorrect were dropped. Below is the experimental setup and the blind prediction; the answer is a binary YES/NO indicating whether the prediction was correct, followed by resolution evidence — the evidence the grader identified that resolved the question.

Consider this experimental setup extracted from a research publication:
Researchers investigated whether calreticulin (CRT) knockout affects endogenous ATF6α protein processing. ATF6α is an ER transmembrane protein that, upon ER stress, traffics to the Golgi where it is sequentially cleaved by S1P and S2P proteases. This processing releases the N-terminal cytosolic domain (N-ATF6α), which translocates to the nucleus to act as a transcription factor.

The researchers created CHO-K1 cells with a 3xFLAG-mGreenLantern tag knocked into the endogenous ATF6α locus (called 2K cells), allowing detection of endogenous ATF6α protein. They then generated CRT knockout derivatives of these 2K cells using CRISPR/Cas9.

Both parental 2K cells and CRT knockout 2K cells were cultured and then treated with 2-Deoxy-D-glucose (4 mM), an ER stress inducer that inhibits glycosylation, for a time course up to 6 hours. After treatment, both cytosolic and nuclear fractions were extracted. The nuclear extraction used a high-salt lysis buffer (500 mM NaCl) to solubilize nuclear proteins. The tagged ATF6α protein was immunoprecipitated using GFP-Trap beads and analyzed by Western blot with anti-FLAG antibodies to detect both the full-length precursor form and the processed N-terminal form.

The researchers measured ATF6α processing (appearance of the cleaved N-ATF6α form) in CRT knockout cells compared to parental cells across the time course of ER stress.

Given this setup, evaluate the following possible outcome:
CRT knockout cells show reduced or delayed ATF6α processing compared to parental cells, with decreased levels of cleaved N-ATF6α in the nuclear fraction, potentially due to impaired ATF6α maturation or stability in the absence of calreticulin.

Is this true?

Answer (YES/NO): NO